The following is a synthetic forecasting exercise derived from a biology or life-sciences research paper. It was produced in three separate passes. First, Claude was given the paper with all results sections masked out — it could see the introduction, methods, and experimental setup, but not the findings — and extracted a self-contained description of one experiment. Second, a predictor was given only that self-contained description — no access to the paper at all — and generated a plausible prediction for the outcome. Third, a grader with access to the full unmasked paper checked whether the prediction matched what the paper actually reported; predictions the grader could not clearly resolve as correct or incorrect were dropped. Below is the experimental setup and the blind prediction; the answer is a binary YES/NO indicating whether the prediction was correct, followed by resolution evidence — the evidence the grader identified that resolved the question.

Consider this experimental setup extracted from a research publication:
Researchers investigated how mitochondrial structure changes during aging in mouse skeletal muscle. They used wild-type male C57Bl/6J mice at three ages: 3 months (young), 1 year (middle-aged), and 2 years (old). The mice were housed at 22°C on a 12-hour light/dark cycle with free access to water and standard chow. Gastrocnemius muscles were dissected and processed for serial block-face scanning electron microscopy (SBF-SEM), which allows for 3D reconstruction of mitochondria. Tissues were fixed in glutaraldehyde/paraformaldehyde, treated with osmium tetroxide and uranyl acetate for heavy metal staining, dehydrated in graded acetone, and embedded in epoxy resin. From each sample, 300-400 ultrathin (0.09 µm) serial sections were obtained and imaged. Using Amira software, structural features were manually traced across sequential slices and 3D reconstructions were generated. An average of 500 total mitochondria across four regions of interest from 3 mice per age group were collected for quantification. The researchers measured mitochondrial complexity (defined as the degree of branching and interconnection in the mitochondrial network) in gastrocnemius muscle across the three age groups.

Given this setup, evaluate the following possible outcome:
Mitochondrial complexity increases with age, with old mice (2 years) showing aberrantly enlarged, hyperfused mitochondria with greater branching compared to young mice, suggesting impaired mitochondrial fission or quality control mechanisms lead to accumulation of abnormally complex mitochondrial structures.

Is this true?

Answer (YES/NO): NO